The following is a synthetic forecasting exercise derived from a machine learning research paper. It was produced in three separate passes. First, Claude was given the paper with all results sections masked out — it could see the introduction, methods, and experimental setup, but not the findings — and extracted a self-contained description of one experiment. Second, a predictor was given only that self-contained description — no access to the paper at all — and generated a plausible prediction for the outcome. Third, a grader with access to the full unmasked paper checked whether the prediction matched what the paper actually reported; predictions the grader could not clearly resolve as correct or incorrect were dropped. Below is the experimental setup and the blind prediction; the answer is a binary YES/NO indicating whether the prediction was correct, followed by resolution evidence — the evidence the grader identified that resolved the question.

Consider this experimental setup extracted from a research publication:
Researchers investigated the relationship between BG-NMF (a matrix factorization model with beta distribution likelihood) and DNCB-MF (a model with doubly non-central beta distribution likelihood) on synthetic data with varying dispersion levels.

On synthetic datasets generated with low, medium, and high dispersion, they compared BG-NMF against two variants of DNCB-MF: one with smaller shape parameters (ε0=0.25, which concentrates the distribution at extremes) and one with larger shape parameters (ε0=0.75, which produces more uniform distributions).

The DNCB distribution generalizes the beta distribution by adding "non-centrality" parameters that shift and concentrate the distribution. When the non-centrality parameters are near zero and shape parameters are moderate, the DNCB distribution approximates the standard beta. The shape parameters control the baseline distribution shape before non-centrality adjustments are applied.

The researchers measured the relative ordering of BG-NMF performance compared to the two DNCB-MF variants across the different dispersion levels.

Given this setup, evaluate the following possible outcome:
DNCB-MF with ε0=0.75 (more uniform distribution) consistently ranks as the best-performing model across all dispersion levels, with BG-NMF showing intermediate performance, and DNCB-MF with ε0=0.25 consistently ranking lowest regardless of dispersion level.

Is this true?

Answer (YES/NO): NO